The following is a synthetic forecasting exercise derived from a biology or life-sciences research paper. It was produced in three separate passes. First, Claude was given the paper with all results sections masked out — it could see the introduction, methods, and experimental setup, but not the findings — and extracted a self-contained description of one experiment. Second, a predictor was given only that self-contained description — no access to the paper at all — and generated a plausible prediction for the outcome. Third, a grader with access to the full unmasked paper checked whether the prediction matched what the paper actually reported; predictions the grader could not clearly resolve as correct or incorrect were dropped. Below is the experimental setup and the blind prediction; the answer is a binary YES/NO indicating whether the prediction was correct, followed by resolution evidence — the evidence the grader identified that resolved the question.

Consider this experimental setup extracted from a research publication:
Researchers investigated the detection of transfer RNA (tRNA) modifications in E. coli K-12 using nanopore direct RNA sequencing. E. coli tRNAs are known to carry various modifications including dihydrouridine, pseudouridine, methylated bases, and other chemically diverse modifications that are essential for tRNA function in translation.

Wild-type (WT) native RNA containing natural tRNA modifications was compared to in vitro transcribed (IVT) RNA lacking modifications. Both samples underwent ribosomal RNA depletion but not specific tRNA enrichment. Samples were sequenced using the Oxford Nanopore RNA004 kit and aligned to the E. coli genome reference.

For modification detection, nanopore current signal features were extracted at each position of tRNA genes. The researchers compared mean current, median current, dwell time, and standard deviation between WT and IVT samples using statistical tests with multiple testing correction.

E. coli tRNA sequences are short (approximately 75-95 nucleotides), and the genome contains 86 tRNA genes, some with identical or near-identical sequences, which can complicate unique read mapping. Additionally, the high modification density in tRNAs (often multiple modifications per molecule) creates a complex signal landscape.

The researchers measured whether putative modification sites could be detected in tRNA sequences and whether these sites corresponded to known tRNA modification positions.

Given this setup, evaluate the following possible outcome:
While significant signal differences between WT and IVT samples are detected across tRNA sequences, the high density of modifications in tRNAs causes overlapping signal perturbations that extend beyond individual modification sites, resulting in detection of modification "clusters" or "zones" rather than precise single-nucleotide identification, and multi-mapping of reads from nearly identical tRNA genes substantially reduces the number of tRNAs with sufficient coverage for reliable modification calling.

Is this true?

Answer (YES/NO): NO